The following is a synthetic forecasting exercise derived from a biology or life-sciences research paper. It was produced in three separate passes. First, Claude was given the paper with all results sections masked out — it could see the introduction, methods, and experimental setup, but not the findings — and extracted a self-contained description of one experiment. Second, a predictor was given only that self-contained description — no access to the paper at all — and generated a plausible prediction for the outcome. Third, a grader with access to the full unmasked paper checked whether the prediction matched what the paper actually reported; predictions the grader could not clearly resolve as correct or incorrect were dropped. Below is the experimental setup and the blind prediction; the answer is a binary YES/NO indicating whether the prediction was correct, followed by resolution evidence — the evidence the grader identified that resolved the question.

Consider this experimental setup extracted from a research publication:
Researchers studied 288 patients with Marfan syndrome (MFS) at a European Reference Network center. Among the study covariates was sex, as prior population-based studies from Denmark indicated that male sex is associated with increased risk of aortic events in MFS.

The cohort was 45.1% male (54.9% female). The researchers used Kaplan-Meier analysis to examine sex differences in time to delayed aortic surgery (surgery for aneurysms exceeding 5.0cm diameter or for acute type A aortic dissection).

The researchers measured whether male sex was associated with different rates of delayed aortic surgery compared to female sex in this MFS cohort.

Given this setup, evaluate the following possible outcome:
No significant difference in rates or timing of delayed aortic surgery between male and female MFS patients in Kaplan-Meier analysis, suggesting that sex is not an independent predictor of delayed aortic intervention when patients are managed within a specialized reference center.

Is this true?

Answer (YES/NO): NO